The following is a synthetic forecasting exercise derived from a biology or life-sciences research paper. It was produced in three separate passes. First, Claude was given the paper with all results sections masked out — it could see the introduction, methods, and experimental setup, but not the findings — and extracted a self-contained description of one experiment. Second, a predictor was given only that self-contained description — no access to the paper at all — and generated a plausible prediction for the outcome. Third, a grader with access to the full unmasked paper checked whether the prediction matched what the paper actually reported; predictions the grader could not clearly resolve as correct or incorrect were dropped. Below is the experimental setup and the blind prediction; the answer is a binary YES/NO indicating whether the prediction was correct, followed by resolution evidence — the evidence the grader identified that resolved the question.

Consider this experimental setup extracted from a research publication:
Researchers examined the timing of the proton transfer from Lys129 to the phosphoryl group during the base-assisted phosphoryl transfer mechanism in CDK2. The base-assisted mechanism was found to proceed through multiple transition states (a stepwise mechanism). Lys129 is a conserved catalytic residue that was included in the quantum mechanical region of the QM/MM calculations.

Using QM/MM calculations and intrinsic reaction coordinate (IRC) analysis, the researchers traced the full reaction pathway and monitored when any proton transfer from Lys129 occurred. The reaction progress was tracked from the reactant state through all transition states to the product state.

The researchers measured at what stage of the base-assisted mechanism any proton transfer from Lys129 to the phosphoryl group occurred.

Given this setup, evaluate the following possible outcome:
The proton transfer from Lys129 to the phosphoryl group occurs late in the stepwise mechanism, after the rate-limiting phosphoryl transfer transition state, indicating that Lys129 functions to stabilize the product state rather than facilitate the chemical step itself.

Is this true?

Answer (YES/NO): NO